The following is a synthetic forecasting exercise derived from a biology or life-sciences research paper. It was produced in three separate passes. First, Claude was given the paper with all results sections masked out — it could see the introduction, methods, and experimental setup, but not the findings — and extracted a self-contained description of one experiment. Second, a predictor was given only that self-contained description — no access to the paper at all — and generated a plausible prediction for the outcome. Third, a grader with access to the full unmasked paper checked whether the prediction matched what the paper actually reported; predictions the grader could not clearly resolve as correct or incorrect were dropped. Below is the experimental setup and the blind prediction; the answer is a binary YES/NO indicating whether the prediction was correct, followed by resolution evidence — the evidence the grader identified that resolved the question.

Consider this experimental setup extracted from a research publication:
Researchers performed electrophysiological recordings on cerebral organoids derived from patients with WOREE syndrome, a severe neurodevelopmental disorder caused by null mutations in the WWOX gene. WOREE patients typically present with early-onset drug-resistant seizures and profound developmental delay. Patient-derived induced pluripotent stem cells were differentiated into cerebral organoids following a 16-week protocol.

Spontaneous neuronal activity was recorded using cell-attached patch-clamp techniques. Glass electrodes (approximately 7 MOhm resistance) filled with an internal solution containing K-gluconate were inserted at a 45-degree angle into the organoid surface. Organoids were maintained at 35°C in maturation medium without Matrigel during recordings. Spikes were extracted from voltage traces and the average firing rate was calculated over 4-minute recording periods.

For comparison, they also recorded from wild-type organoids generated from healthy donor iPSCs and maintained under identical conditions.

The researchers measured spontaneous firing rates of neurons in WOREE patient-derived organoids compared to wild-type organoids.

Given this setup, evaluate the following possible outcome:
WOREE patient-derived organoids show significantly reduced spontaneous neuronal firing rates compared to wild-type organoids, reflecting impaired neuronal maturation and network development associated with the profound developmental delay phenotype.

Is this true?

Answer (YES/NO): NO